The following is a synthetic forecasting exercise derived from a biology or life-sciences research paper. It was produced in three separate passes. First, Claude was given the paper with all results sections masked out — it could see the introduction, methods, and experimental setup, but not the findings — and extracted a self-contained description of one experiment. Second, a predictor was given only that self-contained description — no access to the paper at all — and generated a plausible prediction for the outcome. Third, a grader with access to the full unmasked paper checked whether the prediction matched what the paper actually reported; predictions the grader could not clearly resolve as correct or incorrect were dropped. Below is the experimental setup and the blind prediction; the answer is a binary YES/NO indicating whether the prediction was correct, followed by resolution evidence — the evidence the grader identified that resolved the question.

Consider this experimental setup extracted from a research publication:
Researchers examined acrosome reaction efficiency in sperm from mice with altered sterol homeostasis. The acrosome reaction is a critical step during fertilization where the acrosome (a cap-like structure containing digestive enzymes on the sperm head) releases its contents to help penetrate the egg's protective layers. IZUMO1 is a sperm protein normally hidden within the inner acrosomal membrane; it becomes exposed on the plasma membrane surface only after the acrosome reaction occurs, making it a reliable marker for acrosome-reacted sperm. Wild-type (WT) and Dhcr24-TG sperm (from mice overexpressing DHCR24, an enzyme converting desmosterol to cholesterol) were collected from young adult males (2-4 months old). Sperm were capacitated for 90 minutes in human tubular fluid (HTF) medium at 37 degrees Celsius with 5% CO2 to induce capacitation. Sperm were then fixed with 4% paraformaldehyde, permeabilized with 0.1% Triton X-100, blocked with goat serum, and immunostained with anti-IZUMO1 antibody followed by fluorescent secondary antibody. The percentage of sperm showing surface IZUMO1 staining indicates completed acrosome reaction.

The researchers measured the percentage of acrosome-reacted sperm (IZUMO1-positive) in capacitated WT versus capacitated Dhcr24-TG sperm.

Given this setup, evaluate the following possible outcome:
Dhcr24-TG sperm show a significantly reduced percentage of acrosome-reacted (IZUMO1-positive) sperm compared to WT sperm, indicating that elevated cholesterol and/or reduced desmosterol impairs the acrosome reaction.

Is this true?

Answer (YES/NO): NO